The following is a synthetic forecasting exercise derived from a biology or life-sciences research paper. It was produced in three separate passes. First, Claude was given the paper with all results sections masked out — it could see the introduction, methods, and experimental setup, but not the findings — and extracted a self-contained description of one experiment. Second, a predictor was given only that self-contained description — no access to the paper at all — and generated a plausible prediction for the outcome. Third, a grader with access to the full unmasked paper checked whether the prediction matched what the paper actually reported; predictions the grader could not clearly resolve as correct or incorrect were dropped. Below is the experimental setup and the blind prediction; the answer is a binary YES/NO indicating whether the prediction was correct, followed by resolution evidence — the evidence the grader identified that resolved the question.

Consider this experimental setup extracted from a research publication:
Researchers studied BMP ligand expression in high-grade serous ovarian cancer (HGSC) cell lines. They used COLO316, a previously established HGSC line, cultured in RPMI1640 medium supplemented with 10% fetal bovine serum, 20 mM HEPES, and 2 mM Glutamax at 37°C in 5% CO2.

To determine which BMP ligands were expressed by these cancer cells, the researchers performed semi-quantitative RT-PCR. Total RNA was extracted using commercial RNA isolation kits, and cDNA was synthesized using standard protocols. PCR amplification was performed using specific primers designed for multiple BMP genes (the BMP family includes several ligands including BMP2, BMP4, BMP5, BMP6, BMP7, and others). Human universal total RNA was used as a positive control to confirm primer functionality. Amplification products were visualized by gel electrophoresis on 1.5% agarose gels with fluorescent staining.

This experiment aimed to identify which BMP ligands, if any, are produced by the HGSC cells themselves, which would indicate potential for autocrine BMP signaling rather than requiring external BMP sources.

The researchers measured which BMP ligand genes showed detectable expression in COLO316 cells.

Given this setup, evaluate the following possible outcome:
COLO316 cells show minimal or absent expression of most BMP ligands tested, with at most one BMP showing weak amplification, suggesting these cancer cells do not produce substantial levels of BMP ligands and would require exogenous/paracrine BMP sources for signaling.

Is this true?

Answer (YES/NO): NO